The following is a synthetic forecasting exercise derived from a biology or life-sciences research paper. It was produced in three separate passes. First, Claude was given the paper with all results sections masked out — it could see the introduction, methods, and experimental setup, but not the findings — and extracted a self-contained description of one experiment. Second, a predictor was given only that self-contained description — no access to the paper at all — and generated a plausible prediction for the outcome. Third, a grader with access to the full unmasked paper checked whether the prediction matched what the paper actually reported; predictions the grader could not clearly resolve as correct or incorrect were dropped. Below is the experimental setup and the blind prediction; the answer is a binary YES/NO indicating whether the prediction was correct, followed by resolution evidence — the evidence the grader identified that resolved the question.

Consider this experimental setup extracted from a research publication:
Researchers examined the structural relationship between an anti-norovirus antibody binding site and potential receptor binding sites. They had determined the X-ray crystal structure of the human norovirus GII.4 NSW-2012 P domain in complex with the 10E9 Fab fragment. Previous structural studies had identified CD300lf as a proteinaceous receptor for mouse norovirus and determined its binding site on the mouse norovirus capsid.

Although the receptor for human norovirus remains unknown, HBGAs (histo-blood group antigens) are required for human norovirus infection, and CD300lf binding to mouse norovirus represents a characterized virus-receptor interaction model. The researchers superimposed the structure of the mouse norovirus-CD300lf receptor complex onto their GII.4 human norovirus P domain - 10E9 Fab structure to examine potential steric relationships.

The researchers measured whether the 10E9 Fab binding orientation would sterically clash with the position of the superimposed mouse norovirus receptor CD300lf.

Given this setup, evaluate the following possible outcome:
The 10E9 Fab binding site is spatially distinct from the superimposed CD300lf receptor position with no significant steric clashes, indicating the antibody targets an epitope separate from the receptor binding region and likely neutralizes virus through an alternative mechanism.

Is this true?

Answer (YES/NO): NO